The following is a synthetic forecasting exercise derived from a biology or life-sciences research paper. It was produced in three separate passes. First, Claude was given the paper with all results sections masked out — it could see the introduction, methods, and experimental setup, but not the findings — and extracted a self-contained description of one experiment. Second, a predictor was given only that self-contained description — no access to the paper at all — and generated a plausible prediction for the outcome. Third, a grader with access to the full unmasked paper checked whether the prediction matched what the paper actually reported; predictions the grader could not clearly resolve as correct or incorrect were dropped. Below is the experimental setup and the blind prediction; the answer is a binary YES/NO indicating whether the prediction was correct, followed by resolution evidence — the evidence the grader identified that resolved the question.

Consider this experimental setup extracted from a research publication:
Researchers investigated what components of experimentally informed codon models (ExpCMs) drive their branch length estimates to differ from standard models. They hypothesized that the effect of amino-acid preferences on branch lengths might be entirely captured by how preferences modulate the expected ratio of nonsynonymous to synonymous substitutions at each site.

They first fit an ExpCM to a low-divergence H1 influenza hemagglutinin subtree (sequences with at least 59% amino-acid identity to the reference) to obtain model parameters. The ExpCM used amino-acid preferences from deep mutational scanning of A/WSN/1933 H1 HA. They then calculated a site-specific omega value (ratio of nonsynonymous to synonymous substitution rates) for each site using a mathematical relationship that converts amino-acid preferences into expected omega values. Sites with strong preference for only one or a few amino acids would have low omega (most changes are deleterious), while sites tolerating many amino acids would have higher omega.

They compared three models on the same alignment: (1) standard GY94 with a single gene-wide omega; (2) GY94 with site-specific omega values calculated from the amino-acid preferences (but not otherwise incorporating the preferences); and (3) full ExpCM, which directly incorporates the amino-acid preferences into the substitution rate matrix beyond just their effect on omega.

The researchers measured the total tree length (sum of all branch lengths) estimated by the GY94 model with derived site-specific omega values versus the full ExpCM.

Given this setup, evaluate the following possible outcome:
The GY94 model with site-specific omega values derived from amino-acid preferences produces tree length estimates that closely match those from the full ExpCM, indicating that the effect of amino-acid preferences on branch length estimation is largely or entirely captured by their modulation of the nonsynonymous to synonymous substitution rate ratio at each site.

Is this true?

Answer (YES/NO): NO